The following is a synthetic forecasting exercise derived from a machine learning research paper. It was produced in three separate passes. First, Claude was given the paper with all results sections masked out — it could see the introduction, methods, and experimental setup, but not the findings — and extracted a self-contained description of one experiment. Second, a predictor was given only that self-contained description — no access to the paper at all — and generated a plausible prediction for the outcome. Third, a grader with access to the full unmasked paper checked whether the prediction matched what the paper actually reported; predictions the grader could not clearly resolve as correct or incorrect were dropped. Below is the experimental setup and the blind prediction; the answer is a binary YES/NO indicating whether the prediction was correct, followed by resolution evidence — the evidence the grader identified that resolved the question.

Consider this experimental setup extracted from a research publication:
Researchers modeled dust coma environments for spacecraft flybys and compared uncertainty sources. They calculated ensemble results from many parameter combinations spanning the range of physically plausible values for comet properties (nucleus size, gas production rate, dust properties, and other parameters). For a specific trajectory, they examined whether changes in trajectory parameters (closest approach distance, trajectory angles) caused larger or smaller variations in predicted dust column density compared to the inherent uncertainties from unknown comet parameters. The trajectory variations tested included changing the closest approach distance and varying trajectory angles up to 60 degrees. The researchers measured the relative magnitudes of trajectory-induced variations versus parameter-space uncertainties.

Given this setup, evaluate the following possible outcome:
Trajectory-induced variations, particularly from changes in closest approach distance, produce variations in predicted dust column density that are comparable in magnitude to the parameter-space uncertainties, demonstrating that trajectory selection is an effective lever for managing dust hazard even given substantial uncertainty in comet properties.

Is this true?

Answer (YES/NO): NO